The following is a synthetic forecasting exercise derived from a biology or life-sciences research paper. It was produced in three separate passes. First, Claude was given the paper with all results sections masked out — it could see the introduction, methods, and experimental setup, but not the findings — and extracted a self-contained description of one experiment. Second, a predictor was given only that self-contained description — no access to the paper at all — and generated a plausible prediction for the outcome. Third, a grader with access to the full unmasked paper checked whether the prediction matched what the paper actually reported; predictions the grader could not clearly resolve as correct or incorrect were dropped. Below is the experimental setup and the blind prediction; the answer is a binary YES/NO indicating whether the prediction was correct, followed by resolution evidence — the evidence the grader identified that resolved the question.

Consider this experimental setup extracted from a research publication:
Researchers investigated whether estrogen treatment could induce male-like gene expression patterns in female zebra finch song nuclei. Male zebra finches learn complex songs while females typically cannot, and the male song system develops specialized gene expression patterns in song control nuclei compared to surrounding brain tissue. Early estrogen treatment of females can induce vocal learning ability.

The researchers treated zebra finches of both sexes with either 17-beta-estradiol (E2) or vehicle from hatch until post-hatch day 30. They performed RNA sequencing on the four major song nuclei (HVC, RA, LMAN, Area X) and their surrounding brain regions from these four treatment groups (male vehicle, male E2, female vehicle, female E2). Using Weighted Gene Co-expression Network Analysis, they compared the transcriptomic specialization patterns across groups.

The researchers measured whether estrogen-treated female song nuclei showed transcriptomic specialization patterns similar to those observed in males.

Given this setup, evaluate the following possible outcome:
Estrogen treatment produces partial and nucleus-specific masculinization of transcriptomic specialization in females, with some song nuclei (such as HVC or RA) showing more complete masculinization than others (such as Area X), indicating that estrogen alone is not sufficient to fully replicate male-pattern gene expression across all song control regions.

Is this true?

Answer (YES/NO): YES